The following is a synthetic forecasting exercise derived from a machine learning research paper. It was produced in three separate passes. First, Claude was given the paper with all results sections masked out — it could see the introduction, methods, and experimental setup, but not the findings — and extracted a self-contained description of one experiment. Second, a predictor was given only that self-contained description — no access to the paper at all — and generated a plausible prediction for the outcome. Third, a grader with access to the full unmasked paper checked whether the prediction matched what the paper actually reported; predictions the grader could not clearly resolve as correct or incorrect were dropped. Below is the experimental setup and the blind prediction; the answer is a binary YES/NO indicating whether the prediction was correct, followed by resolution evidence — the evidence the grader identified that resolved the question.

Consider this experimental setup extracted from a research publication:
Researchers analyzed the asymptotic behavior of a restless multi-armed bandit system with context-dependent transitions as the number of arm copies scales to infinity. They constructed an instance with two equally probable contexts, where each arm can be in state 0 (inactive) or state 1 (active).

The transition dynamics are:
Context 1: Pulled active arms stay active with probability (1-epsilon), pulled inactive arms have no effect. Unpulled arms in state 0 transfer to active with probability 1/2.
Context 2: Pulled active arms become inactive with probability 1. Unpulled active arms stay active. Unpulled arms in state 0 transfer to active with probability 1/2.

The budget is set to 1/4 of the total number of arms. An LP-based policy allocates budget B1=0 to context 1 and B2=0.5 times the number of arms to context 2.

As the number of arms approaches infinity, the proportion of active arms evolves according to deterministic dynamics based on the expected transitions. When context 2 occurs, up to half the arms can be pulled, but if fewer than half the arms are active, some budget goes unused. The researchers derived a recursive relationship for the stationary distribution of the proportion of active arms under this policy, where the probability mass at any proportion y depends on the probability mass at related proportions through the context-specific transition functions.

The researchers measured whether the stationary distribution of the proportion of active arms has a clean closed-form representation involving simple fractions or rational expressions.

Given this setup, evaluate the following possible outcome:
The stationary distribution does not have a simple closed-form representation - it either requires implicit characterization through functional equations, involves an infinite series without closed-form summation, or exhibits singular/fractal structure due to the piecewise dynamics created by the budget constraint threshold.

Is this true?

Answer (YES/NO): YES